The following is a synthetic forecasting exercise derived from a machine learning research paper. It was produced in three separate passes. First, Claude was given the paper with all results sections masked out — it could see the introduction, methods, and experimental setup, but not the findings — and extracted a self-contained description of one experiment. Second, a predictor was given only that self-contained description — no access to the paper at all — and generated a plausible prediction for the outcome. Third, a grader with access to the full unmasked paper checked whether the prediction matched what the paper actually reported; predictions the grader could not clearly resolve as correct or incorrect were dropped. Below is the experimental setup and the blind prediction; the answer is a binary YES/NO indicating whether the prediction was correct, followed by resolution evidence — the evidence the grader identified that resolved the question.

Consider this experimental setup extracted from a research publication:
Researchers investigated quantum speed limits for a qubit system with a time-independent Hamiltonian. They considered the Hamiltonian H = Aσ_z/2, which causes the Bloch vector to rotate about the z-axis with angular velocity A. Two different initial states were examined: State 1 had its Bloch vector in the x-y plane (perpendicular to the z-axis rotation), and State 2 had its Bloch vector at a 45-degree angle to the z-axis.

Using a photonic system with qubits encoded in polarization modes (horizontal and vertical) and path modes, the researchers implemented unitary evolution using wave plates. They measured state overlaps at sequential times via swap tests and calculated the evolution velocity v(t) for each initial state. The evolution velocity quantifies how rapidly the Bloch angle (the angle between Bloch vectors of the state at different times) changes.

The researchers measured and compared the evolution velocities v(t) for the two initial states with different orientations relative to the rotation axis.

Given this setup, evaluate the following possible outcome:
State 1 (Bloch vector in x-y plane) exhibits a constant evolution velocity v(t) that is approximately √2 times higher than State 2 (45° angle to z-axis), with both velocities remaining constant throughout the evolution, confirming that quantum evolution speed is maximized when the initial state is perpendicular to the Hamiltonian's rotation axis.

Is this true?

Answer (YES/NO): YES